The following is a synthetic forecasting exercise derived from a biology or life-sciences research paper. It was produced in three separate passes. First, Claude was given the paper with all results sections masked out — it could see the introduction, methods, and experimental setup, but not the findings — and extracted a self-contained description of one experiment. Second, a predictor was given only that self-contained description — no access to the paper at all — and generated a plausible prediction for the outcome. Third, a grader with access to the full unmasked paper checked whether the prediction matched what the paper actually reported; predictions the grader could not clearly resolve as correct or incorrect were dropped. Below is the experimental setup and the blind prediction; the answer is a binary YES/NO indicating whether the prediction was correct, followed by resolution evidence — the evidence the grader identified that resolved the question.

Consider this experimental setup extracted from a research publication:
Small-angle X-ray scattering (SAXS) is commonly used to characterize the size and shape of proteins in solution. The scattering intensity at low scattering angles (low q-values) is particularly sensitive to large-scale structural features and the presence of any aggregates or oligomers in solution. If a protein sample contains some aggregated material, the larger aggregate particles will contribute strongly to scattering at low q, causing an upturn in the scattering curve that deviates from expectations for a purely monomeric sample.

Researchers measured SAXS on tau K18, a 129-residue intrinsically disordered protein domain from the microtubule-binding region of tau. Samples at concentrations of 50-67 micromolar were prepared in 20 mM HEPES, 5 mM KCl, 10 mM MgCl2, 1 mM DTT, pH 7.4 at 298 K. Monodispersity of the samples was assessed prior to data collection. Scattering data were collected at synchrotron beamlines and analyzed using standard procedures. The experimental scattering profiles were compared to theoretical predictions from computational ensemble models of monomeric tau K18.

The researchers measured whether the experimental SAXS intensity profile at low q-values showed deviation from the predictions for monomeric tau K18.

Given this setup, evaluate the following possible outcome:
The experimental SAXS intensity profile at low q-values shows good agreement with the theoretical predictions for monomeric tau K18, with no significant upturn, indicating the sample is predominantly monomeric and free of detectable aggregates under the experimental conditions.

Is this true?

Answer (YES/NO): NO